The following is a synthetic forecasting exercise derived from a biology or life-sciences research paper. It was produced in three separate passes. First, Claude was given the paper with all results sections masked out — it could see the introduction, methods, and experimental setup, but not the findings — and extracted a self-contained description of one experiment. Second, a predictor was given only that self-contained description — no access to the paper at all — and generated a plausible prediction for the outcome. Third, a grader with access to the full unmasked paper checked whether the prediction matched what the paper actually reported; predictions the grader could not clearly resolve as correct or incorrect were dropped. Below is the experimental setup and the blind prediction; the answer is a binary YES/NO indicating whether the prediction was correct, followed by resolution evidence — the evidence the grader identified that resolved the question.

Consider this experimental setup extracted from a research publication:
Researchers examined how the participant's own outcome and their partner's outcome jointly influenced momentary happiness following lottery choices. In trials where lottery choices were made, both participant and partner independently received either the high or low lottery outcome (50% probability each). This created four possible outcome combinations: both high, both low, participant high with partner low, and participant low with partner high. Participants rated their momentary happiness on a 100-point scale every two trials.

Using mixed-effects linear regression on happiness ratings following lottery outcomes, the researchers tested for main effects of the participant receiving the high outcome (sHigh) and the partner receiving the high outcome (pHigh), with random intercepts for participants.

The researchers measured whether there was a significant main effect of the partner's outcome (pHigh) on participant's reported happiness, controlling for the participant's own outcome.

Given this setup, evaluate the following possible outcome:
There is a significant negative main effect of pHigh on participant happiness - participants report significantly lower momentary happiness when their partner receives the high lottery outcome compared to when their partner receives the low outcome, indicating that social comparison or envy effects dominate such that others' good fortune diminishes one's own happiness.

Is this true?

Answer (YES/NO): NO